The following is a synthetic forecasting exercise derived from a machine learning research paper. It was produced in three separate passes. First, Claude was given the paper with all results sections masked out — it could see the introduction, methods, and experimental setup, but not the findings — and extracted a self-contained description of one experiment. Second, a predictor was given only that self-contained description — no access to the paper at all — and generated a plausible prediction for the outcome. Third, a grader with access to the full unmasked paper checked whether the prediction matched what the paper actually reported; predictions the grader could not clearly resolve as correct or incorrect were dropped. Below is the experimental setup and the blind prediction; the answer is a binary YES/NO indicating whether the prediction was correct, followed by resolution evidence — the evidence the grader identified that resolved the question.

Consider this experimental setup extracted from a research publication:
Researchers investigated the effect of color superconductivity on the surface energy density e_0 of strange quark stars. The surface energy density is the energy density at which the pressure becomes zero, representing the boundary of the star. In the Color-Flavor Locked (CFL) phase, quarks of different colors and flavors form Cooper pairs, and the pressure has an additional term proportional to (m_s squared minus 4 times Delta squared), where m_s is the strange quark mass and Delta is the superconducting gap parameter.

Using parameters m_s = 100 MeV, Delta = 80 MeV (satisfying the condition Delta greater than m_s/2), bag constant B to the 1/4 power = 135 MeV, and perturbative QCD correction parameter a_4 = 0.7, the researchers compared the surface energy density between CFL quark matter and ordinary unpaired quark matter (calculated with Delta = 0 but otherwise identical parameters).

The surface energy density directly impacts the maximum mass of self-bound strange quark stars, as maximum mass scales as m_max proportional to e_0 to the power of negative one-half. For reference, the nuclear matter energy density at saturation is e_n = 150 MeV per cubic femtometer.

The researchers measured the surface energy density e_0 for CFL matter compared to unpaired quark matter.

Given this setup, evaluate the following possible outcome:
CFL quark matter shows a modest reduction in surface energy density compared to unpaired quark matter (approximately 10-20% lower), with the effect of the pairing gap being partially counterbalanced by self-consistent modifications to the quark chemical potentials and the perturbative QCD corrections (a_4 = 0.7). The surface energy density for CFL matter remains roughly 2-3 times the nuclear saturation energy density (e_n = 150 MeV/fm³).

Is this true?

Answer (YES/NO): NO